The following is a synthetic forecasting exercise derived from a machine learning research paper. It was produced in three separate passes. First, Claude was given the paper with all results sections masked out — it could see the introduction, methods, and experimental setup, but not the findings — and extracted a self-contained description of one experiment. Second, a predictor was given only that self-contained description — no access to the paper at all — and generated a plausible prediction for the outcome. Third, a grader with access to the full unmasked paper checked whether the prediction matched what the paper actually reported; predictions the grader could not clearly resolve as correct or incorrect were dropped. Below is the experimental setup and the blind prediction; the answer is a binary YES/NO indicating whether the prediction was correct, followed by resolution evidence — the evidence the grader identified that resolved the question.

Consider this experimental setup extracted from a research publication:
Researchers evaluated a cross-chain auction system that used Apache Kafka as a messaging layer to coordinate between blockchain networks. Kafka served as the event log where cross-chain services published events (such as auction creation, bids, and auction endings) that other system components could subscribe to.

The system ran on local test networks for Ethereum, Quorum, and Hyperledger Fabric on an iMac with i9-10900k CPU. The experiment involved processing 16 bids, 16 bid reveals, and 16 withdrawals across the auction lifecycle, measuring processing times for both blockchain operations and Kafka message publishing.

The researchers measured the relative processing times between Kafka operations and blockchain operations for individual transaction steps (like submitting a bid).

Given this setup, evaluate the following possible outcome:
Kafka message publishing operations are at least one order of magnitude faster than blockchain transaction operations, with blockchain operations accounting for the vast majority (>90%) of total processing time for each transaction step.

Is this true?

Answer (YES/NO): YES